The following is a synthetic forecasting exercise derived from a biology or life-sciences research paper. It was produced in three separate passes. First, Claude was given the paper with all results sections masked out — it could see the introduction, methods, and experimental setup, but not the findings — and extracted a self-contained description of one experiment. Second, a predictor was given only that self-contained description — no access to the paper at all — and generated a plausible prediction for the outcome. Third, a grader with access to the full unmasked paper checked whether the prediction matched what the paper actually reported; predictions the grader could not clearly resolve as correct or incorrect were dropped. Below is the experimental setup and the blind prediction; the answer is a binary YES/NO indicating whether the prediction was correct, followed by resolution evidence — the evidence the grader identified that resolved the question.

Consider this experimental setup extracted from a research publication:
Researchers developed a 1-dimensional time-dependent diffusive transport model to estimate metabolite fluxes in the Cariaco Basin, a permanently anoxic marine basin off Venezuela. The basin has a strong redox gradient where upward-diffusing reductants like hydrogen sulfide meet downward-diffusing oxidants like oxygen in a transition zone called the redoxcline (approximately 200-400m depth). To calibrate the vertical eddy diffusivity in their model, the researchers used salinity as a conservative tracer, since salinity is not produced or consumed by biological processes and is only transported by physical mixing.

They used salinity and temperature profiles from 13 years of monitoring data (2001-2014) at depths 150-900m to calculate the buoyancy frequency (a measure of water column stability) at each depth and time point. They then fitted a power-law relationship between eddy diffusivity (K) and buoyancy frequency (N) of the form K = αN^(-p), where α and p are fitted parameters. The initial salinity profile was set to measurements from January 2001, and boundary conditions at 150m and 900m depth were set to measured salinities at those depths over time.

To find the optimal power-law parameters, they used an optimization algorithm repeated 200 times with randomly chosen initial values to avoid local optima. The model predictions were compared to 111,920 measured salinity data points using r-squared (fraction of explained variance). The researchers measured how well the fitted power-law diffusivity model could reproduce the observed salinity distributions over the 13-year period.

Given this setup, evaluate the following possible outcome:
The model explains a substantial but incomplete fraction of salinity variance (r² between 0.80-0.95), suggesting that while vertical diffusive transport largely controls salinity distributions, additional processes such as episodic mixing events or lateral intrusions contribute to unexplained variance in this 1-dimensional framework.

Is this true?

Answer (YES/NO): NO